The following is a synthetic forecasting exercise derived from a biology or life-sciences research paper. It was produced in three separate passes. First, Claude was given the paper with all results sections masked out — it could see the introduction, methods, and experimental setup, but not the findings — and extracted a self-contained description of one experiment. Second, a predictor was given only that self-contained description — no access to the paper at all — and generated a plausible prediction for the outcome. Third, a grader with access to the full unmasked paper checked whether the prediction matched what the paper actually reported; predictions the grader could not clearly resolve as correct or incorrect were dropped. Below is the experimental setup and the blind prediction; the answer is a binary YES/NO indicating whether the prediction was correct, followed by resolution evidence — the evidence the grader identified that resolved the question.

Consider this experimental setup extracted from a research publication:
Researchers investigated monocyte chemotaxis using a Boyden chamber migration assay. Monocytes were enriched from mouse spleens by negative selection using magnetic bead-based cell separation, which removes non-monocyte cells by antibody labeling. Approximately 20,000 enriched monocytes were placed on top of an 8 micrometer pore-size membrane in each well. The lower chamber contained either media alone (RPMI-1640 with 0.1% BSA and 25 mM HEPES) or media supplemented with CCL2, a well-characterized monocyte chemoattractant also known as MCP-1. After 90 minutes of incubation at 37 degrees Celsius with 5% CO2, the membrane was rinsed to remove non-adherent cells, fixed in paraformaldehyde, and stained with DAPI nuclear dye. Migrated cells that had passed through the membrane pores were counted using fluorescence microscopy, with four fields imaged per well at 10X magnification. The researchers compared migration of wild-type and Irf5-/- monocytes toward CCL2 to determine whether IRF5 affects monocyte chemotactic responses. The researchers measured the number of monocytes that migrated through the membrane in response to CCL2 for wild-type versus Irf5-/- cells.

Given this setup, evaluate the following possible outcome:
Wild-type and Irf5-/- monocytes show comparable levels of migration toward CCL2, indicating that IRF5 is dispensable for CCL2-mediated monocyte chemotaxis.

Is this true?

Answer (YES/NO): NO